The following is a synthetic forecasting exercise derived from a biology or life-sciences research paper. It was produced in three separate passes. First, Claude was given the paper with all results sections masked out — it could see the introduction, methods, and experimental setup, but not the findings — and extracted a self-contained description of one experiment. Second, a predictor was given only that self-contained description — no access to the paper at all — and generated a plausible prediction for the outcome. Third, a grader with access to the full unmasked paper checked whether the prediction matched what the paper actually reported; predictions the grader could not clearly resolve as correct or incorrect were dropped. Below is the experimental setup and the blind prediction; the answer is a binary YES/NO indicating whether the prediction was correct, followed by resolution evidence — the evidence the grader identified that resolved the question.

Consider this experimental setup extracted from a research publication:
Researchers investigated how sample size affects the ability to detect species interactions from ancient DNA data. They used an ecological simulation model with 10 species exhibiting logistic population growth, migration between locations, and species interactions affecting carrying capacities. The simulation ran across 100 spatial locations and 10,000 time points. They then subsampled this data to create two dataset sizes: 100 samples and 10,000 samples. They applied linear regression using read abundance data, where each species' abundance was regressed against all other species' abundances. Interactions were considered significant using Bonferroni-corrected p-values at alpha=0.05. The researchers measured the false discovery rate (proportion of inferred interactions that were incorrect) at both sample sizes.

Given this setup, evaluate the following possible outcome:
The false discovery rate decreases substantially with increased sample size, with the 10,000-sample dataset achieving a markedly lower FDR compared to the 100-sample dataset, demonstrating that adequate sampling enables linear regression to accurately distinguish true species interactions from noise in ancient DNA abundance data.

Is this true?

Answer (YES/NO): NO